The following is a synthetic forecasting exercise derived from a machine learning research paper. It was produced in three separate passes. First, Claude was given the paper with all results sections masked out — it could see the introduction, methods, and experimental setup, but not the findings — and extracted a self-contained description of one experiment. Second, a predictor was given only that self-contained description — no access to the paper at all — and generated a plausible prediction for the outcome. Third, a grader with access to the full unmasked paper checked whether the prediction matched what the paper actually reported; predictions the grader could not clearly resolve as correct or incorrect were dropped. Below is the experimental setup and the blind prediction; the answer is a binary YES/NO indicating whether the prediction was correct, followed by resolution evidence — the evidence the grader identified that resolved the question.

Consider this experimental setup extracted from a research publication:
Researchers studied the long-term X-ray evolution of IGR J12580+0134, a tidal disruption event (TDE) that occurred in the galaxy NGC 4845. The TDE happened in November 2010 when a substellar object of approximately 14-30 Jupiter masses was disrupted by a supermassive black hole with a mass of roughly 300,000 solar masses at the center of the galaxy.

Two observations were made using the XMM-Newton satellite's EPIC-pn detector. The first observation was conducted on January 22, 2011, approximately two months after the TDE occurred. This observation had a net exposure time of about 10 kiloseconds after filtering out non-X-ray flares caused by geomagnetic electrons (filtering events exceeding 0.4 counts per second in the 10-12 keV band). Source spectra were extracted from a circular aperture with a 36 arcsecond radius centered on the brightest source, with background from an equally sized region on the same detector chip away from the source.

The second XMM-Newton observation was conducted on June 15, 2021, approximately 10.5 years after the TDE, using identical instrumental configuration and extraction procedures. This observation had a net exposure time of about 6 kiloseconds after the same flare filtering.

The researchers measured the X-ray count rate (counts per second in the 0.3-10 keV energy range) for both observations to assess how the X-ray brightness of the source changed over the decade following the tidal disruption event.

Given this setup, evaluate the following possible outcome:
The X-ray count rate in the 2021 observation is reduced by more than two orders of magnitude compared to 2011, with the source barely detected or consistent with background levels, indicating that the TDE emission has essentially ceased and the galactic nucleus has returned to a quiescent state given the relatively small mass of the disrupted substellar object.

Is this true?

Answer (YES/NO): YES